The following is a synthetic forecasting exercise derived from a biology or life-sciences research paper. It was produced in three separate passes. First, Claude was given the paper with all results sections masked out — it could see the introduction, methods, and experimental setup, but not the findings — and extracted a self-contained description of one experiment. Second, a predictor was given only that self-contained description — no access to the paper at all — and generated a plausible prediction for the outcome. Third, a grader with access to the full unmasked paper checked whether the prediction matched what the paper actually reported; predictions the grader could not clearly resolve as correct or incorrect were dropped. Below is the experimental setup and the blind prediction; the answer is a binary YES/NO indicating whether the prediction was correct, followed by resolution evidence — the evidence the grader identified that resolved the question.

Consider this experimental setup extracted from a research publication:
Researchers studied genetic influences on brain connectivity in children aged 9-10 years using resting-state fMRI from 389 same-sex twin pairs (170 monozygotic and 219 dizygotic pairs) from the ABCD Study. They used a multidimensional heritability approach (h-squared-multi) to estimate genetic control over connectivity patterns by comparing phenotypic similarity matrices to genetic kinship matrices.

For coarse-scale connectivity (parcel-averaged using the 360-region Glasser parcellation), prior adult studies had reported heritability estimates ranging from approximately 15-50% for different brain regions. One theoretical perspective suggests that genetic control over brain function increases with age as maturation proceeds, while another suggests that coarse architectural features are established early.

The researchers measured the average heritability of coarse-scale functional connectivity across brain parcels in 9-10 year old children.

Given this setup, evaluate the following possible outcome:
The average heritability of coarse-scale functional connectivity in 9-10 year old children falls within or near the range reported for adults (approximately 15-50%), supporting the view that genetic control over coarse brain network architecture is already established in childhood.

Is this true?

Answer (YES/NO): YES